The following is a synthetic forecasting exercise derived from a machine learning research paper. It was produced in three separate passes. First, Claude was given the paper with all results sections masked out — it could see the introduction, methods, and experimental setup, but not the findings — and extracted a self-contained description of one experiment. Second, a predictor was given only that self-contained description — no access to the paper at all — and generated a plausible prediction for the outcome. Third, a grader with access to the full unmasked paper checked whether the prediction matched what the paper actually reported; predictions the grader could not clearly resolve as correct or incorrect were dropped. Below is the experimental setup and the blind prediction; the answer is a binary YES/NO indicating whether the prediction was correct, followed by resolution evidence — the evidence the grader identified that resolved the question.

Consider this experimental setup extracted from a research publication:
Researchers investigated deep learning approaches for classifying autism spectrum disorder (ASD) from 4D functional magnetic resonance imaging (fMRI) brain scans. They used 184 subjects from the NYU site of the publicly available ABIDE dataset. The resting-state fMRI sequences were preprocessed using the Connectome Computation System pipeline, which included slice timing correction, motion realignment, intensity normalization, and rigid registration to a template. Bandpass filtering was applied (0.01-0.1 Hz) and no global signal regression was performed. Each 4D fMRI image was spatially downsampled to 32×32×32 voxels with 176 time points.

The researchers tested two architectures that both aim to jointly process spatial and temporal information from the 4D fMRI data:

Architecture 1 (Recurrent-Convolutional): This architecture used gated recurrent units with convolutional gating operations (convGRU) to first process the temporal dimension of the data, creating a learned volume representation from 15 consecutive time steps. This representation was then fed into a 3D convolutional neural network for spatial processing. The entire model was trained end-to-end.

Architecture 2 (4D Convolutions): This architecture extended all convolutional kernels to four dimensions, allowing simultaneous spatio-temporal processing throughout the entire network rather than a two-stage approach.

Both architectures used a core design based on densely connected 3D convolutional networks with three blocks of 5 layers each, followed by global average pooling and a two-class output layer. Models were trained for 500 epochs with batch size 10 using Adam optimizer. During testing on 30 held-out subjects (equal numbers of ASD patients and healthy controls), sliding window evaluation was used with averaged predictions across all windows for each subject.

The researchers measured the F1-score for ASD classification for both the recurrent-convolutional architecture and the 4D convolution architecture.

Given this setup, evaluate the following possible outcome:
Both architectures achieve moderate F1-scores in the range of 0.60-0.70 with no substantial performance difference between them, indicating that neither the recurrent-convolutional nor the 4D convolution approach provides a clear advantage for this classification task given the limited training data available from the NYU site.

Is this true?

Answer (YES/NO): NO